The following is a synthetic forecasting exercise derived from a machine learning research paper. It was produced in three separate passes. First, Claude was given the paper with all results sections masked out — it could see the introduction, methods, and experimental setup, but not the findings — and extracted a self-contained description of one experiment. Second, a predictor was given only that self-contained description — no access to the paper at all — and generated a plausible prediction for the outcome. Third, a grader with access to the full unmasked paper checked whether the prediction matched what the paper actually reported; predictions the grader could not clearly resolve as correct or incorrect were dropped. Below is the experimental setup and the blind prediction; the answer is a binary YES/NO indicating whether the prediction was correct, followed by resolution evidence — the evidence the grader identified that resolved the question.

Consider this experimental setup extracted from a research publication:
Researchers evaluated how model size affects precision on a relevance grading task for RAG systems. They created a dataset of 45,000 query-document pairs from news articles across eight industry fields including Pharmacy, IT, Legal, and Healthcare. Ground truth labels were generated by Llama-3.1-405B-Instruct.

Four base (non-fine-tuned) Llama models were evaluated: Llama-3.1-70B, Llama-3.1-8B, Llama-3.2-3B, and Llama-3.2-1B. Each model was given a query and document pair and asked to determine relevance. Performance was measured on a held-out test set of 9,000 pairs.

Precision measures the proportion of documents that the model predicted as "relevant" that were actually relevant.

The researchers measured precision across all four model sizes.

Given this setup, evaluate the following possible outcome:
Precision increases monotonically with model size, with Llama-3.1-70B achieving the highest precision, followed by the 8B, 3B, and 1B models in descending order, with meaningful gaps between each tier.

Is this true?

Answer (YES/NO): YES